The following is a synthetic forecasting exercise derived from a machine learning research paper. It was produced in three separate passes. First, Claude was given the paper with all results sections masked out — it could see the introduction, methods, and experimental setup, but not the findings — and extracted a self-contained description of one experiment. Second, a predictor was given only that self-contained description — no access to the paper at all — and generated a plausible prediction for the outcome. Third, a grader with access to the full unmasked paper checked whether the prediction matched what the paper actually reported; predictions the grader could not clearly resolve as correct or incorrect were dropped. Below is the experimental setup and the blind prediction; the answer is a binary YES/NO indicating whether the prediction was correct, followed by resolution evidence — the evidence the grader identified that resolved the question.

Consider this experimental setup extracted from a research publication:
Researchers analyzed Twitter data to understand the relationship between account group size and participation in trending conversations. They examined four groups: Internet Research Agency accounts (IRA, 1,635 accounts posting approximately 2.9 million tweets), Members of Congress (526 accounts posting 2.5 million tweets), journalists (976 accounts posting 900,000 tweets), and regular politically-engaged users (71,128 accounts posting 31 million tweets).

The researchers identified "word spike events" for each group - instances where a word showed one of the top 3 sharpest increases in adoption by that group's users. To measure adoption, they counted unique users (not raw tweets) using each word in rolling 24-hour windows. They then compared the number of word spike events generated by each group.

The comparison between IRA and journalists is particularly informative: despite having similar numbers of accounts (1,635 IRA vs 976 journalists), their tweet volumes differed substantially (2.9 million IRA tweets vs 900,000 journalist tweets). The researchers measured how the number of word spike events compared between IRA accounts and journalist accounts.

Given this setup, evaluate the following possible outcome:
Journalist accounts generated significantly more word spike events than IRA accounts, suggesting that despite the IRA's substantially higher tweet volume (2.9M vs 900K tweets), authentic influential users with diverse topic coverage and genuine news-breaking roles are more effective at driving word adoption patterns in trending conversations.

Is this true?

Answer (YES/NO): NO